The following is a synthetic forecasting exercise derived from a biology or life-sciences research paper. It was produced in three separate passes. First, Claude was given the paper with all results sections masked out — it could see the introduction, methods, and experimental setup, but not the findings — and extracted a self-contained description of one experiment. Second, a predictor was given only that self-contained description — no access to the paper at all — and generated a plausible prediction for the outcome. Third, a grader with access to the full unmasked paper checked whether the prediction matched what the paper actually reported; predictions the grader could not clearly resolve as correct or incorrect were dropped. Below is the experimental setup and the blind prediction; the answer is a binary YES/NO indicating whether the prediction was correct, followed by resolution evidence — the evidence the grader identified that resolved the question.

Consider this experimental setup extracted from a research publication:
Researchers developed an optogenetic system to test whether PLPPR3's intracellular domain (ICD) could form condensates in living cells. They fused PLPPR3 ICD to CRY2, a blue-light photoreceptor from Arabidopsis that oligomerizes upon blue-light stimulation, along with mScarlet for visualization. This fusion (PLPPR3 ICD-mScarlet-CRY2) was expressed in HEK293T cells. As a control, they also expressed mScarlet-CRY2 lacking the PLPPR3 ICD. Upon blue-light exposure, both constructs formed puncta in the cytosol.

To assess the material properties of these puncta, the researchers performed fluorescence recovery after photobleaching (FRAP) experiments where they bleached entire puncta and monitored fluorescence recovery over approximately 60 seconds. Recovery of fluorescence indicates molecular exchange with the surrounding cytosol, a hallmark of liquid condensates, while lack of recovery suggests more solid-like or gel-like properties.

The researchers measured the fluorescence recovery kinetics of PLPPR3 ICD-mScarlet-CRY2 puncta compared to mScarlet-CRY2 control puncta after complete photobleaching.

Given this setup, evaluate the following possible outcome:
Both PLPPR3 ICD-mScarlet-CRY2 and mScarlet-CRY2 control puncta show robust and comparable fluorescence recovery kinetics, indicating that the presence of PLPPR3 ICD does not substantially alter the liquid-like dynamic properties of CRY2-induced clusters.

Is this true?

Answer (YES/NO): NO